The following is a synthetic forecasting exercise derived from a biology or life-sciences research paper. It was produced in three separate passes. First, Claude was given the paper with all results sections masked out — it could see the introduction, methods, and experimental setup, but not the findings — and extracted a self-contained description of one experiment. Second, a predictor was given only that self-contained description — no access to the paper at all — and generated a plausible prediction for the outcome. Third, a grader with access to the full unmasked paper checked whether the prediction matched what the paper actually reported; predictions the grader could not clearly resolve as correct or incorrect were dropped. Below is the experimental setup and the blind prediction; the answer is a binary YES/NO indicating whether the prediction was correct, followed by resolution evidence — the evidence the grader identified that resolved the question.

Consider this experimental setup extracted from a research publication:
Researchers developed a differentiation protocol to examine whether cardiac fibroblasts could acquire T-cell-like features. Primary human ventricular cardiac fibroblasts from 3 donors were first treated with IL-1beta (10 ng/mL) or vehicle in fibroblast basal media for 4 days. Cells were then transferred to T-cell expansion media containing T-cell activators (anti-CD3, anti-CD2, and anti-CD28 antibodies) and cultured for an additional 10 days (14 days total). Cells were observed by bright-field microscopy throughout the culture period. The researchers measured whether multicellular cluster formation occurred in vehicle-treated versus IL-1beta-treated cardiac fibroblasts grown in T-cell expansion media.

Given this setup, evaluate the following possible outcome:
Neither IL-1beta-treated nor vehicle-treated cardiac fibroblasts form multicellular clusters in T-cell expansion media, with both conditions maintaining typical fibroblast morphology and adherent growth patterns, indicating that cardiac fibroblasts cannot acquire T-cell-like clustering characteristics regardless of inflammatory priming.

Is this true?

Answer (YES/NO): NO